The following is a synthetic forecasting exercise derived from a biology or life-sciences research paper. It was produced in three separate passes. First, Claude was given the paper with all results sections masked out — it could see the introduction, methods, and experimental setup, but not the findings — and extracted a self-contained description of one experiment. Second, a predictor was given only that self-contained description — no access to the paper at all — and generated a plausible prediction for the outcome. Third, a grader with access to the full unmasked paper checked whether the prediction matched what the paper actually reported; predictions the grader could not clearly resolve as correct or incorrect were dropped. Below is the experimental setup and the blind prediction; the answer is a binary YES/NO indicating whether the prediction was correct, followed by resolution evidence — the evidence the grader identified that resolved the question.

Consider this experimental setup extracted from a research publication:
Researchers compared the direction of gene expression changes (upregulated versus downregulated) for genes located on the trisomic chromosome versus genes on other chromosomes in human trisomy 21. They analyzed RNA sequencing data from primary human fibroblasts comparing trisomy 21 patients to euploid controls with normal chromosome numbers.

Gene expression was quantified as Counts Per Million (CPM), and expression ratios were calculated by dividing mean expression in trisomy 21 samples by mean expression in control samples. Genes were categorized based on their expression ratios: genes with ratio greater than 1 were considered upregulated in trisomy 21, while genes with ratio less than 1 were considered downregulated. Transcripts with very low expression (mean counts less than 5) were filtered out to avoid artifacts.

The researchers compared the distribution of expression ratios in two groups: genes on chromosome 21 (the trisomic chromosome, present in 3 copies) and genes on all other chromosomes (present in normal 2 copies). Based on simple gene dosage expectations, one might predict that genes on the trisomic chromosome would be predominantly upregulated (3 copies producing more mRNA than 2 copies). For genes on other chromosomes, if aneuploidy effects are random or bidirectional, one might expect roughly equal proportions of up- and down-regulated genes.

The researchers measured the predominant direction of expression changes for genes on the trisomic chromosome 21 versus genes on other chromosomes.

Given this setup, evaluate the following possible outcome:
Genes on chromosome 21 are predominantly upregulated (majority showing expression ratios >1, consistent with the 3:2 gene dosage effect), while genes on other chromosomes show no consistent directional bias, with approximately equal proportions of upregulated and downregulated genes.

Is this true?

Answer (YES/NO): NO